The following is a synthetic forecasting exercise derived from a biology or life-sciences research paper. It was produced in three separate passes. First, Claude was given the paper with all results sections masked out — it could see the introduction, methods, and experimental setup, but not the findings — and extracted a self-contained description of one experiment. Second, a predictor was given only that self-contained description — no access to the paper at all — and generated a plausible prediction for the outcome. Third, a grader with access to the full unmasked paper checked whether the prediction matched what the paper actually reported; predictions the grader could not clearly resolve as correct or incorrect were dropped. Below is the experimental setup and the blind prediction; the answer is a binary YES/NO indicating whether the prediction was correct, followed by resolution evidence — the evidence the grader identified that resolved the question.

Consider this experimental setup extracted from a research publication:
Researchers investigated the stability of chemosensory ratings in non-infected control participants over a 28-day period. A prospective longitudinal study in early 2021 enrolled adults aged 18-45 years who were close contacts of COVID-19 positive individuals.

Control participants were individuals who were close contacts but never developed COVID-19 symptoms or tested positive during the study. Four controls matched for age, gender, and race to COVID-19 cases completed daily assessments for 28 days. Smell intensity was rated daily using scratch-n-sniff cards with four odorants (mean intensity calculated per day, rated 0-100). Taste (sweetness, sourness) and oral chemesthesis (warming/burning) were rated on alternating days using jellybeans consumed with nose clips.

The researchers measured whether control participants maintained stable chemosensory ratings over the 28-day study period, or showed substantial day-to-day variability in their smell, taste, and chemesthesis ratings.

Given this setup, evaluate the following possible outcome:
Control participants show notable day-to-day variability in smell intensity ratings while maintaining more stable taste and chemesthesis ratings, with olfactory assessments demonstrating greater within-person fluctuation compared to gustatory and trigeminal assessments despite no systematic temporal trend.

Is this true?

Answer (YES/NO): NO